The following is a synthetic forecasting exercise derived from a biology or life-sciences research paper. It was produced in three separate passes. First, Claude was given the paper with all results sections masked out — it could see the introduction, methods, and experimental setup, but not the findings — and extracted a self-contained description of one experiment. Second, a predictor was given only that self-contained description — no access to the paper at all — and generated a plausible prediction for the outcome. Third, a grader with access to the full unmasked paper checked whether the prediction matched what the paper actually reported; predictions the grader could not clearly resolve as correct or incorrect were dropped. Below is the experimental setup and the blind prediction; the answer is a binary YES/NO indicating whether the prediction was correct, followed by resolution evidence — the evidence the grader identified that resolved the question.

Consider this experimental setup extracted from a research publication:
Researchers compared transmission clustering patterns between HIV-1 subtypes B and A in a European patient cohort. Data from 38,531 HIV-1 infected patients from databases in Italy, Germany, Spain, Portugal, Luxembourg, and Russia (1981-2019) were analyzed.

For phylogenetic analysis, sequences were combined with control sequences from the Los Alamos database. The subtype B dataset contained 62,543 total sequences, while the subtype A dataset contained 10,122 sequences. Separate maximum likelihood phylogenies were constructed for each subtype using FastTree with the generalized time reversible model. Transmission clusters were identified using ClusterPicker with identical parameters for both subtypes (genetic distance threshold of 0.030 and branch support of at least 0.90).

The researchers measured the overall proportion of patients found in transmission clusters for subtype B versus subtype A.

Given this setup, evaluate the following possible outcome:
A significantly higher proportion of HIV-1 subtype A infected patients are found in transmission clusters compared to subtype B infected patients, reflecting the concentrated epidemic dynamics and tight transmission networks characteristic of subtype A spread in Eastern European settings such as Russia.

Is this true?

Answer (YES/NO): NO